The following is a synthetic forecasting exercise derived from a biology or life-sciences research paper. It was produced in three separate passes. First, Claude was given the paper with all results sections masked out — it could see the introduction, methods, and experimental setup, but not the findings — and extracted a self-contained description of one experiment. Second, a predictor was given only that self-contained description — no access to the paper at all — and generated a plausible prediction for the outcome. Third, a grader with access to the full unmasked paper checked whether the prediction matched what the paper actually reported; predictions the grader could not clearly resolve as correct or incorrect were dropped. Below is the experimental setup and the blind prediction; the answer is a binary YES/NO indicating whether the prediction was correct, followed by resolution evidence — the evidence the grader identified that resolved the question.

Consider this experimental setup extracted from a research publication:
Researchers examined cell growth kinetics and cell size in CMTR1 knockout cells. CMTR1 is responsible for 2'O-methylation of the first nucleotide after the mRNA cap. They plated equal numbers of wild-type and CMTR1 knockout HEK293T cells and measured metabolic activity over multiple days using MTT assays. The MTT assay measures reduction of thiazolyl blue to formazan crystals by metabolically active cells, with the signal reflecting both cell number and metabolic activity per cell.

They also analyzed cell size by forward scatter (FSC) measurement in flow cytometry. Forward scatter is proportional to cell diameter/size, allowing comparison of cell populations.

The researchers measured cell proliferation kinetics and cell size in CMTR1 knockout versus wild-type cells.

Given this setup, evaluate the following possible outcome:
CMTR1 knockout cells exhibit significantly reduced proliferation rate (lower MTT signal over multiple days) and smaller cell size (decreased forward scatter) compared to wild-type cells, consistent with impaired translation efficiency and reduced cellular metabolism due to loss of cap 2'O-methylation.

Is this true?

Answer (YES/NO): YES